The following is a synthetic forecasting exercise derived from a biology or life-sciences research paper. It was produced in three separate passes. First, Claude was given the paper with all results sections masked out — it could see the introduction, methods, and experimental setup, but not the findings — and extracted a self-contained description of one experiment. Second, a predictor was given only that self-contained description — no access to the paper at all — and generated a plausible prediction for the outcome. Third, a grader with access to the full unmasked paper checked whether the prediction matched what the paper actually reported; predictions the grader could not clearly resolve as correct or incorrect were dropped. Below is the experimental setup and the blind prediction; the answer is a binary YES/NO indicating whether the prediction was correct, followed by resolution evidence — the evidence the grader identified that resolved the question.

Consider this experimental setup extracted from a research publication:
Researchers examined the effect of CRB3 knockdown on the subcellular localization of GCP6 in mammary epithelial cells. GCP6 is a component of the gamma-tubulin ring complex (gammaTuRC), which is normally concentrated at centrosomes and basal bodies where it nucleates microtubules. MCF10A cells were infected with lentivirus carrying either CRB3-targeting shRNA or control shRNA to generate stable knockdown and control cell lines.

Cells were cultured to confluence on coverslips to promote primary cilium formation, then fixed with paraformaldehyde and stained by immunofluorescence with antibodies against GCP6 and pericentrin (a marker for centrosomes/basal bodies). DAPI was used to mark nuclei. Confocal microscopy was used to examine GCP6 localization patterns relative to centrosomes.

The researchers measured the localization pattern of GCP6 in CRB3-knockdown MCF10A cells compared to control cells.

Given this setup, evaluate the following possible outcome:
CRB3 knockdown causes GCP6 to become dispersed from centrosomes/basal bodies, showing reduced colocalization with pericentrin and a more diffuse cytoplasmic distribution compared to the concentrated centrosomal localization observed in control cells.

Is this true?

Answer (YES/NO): YES